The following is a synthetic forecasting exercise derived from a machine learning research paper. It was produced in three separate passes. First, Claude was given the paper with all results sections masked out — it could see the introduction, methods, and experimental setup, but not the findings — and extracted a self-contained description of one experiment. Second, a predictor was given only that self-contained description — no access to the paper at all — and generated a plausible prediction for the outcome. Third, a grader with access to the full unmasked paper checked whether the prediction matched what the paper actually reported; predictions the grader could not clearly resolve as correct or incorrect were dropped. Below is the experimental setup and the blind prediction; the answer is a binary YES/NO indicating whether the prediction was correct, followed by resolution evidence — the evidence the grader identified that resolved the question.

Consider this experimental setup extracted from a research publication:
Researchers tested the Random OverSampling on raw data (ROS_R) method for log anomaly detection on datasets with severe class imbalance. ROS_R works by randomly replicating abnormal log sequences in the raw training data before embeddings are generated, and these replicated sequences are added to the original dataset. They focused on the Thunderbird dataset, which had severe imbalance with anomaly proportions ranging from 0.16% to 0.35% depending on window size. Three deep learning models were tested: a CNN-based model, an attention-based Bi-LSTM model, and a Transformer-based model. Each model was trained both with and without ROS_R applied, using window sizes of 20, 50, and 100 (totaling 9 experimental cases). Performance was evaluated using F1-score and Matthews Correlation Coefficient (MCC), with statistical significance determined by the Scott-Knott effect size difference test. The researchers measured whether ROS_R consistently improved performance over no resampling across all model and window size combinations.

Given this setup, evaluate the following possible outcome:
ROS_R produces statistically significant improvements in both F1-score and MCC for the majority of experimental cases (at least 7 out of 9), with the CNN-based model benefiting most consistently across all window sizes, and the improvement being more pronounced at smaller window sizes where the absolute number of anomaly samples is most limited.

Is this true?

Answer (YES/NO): NO